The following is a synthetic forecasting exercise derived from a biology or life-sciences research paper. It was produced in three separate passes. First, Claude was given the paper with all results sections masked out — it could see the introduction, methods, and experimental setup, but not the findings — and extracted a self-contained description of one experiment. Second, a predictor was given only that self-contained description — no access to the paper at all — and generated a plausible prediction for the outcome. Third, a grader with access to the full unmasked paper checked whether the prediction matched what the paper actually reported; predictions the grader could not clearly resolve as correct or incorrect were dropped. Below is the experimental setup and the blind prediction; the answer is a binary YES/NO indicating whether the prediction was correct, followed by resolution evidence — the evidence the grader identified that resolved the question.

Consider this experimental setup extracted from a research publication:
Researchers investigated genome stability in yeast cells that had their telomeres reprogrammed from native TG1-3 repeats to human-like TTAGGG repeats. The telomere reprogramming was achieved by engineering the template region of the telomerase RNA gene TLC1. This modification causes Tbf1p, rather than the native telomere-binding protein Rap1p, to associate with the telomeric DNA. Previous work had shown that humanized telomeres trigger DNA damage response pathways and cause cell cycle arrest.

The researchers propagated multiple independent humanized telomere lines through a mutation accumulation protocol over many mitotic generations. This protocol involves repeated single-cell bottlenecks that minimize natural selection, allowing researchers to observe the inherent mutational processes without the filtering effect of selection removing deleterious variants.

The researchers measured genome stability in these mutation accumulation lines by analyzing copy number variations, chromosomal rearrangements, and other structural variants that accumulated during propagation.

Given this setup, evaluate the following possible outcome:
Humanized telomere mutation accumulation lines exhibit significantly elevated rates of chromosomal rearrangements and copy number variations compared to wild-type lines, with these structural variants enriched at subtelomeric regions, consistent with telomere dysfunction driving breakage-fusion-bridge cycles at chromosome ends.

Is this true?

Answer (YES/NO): NO